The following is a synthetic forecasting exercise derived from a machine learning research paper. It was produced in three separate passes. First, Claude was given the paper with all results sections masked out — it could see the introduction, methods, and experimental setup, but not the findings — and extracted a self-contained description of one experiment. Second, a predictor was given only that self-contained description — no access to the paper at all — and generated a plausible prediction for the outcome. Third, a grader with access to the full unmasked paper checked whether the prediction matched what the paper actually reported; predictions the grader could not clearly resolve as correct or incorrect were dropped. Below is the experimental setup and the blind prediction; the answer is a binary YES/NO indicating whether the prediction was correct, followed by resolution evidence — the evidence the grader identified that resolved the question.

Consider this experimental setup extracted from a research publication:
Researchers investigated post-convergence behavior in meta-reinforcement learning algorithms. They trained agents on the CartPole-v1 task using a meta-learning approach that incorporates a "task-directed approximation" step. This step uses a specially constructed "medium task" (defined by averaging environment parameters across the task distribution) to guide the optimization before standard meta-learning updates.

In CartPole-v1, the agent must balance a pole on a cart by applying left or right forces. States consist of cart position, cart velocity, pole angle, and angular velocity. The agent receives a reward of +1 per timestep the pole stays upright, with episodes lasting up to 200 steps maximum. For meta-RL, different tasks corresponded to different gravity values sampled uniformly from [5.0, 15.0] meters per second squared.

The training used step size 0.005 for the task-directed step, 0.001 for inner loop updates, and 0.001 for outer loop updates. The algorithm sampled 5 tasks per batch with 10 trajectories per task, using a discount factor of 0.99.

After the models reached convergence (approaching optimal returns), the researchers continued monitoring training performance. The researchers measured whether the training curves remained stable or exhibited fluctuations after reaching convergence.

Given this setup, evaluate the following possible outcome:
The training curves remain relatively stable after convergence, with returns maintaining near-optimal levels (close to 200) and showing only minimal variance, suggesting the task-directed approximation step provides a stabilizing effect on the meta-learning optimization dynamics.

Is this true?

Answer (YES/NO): NO